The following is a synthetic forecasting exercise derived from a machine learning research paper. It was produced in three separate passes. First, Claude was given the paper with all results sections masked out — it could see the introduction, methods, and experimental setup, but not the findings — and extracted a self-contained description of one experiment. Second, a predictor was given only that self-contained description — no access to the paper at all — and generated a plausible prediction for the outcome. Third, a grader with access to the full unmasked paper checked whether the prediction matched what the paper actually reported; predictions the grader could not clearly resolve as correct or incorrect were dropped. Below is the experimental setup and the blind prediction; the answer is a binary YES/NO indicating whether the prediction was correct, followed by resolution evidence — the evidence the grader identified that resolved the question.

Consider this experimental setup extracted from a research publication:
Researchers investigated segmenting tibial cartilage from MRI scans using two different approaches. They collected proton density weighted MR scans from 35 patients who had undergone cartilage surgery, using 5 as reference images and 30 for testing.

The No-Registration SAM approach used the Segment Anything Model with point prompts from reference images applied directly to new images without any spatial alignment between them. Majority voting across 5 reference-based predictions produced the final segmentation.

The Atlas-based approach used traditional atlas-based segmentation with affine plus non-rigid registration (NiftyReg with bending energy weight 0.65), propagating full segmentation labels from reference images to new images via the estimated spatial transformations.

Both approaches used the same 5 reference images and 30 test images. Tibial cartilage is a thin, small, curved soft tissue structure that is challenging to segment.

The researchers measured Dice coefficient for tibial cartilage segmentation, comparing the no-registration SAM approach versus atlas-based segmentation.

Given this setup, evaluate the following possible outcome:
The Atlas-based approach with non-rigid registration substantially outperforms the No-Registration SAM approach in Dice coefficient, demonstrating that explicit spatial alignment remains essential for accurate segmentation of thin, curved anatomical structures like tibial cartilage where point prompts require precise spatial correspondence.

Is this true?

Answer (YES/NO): YES